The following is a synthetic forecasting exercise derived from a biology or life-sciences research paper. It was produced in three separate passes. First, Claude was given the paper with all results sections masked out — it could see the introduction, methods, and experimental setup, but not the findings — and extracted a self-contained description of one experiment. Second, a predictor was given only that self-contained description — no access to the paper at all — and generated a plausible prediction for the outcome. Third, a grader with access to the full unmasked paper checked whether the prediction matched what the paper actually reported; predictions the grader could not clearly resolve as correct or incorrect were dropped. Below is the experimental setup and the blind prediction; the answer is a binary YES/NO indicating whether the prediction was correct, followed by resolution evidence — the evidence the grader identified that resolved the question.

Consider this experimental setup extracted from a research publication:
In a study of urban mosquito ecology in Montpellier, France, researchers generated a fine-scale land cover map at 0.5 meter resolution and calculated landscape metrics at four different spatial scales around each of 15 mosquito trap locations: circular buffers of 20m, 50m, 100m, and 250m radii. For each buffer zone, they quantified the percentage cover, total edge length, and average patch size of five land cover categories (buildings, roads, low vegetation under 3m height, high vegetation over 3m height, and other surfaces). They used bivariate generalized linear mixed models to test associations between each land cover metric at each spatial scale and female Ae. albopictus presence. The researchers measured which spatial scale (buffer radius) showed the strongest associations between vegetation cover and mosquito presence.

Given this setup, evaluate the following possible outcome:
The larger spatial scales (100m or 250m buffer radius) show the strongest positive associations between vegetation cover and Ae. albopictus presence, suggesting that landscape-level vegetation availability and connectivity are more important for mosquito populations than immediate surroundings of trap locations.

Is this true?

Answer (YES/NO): NO